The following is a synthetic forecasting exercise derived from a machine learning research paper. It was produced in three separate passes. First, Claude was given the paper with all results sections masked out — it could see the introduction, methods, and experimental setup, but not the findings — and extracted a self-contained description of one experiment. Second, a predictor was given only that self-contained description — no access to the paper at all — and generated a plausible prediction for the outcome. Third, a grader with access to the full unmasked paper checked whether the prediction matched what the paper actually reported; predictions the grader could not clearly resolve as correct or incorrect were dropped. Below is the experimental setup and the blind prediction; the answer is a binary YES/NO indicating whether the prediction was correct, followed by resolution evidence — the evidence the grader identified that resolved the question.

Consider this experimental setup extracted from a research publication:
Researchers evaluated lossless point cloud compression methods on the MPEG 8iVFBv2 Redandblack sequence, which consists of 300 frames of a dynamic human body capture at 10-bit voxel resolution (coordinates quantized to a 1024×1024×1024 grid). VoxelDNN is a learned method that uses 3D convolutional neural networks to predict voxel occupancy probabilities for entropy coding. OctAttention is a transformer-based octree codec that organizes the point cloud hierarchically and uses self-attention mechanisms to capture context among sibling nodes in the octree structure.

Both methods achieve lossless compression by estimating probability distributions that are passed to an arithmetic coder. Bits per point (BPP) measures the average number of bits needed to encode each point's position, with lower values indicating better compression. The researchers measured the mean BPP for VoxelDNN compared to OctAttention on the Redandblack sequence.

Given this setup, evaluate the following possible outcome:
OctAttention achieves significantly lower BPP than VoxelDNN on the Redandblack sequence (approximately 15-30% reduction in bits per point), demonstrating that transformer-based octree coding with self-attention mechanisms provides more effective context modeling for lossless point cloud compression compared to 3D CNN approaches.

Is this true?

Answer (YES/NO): YES